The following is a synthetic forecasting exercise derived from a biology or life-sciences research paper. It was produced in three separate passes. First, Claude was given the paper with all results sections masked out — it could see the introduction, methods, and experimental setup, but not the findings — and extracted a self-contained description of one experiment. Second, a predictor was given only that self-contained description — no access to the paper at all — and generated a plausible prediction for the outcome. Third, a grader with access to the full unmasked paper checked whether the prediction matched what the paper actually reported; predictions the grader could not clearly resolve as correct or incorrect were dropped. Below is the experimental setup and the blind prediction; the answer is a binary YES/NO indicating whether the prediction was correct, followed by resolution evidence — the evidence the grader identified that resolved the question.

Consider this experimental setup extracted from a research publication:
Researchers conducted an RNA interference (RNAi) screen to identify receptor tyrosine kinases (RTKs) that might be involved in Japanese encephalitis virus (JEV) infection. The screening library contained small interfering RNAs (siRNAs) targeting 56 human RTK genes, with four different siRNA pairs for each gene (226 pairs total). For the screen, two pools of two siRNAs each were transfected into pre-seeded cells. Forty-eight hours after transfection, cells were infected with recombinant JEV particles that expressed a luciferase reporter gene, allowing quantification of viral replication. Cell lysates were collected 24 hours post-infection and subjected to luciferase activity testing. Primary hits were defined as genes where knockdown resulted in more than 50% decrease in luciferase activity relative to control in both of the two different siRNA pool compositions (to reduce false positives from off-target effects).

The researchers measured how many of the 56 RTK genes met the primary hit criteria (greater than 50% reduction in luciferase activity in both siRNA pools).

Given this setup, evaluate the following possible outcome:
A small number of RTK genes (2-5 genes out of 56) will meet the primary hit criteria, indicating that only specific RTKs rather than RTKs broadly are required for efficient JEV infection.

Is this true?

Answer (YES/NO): NO